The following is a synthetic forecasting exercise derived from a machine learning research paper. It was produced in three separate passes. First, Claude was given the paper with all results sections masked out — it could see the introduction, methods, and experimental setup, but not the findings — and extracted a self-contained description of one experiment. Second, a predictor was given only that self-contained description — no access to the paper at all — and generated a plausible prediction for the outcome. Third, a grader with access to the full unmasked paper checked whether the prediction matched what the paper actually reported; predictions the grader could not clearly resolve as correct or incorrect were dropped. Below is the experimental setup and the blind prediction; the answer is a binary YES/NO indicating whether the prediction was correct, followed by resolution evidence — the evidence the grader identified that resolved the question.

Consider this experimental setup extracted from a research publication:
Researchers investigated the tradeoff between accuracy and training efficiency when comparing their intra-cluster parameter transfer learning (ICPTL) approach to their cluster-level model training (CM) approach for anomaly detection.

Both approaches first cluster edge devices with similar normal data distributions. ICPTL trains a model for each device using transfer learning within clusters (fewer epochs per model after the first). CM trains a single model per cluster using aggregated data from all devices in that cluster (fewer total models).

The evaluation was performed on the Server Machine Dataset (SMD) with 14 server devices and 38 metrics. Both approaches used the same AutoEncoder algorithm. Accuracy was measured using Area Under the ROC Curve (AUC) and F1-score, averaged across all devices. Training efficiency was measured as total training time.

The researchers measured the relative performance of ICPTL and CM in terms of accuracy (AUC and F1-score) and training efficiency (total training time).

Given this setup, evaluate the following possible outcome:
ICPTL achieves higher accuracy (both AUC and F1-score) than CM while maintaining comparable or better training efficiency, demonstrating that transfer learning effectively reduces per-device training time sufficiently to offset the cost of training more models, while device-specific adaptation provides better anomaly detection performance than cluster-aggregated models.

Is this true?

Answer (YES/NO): NO